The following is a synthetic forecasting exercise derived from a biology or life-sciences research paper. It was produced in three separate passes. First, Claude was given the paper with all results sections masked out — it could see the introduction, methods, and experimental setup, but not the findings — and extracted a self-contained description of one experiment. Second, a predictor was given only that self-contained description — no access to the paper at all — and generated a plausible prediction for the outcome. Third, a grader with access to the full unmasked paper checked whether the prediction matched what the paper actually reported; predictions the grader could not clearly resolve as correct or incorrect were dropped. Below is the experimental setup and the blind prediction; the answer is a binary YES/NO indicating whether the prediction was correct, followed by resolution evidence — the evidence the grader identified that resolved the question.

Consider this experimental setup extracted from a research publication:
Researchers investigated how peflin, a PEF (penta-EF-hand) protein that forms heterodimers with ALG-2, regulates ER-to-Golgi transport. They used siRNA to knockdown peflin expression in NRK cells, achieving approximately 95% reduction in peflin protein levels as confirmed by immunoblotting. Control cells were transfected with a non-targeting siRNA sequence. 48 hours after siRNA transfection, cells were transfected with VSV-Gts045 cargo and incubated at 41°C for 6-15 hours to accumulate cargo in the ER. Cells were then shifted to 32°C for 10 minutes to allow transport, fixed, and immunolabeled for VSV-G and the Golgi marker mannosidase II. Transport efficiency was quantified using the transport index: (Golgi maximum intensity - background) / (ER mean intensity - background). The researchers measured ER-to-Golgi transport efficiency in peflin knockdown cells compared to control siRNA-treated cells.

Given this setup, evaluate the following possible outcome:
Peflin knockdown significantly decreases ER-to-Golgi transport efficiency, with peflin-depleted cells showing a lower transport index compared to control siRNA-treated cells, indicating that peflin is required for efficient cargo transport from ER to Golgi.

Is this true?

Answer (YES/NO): NO